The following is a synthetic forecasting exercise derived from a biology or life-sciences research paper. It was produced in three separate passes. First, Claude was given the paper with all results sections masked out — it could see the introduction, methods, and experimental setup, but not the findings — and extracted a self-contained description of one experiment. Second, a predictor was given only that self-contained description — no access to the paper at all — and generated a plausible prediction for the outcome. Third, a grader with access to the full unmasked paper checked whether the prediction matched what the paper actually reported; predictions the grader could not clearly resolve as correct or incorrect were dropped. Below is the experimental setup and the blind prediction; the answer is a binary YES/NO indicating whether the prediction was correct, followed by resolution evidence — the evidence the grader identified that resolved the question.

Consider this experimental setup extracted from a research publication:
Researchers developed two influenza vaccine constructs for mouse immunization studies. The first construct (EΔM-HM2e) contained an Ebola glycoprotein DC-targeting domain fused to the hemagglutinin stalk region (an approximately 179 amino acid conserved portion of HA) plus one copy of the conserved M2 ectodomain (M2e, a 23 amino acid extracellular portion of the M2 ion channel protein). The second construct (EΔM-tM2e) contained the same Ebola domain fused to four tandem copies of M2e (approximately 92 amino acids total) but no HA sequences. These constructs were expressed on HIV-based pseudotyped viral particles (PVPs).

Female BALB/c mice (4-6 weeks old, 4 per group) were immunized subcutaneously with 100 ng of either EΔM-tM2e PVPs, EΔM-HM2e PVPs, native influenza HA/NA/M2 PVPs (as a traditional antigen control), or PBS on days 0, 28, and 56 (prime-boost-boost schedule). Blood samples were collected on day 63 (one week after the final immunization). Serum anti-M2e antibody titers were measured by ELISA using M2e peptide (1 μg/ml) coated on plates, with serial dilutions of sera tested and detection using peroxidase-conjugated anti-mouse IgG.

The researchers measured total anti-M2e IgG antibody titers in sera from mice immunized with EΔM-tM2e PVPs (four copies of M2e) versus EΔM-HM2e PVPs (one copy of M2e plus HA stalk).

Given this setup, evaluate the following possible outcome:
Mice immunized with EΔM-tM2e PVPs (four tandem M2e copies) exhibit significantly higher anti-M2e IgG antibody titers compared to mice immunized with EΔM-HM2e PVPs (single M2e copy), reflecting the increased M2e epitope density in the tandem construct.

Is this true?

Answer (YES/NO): YES